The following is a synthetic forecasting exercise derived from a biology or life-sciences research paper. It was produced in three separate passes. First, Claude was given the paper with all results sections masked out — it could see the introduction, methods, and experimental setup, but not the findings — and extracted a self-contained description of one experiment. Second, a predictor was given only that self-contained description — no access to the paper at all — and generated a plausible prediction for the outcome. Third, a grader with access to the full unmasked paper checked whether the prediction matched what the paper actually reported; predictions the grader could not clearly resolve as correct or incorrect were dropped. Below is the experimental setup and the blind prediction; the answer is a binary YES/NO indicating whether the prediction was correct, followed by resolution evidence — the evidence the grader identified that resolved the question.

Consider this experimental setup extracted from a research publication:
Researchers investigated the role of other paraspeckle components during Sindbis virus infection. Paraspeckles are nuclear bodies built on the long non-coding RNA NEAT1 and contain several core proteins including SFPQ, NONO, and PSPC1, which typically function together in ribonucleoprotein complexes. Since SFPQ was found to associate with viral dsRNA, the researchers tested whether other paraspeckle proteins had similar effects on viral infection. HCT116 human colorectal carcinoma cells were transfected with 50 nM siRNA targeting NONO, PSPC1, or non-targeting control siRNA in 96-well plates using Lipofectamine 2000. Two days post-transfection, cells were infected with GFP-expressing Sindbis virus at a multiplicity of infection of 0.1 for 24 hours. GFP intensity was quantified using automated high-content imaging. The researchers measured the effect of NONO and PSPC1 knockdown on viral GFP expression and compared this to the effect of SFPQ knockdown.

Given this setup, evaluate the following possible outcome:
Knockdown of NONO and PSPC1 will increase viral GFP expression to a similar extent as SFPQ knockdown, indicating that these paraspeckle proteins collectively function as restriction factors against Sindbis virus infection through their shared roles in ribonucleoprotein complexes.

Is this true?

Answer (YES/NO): NO